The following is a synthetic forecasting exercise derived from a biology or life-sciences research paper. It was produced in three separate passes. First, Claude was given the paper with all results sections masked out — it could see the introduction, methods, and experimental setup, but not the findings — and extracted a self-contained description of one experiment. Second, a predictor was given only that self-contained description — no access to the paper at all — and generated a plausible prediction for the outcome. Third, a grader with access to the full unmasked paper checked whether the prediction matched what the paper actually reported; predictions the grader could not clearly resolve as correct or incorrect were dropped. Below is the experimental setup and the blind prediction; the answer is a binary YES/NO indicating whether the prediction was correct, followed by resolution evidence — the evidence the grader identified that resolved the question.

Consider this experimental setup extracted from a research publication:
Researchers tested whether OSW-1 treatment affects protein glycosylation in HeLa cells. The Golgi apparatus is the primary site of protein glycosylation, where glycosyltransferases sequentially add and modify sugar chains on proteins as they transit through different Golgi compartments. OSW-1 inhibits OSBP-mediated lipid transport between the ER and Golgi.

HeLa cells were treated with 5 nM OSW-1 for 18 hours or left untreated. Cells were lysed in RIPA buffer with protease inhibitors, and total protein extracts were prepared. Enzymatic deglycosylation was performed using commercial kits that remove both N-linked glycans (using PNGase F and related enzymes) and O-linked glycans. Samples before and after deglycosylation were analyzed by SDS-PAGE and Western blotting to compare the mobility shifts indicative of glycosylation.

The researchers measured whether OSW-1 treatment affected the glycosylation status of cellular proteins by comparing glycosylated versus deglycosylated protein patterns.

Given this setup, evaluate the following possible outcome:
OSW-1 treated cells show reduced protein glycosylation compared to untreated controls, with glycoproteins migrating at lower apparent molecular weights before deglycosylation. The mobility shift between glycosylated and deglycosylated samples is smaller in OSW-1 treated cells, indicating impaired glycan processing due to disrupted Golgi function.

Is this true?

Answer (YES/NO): YES